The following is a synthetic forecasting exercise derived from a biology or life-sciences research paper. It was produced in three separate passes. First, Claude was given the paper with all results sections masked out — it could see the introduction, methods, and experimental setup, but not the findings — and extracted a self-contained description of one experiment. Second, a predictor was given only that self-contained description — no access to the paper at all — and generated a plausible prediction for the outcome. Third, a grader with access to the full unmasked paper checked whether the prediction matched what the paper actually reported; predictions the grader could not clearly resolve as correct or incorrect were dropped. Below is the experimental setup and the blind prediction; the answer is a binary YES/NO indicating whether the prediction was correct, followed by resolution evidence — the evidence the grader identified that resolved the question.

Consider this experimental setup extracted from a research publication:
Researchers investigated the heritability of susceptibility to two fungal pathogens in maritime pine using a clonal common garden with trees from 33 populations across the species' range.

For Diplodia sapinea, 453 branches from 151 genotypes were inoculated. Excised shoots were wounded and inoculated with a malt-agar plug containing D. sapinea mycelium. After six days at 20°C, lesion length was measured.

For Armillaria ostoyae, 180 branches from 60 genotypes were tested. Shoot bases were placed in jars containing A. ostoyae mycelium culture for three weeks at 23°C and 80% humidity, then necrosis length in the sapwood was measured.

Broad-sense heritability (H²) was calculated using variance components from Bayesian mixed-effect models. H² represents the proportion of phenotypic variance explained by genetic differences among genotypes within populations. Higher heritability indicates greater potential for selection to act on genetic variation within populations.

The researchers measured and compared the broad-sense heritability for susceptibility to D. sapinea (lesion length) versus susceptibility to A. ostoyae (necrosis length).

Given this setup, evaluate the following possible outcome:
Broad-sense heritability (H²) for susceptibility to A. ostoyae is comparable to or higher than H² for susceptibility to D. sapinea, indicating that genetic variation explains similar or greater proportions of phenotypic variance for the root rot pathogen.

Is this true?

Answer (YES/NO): YES